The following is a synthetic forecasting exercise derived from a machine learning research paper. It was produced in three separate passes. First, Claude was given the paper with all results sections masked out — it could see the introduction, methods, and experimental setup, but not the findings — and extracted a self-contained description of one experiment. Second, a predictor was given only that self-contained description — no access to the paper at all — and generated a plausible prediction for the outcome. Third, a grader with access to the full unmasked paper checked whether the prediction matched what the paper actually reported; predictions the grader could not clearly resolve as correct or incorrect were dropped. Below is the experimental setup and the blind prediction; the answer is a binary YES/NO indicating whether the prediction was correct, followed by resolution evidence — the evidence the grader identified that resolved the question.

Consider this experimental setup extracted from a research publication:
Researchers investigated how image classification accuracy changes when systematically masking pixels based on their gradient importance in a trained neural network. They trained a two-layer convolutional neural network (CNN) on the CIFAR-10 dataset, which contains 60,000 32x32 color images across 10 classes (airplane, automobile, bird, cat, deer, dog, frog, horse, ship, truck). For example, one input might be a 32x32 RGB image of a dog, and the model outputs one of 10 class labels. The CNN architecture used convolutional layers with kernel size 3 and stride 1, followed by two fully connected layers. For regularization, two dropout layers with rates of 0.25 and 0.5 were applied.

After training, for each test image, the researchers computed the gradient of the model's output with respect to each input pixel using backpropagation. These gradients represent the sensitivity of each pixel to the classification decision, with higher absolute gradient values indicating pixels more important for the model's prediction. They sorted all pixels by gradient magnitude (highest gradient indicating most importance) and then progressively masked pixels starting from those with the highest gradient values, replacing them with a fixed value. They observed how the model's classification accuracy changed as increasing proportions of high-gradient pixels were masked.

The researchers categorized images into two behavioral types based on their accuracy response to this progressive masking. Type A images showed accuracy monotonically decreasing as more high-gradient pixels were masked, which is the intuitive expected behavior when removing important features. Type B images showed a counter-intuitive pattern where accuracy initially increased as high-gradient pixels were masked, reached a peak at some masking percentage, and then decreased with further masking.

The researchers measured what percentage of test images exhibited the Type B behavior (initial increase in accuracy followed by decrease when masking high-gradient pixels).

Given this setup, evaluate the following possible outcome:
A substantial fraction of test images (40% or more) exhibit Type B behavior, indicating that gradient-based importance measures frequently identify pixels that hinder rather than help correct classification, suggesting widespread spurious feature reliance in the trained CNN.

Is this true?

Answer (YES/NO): NO